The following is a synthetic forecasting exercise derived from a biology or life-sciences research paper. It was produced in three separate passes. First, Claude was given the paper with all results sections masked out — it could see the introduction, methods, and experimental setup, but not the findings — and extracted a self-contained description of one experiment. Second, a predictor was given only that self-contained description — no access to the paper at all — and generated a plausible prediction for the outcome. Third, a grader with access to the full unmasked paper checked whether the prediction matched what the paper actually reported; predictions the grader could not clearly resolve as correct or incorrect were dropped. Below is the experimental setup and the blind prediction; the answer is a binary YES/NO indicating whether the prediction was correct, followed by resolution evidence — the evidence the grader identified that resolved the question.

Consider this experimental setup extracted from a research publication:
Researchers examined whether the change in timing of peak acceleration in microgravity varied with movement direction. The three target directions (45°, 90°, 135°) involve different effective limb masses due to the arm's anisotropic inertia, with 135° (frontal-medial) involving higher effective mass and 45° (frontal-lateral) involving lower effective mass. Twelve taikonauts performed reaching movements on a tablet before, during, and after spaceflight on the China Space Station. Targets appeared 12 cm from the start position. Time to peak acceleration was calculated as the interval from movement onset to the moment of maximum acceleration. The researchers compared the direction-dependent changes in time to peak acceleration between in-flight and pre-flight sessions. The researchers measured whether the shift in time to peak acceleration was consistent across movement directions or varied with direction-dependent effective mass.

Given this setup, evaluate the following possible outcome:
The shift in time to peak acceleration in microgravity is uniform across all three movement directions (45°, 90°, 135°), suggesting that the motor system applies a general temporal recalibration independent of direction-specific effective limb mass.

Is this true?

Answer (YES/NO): NO